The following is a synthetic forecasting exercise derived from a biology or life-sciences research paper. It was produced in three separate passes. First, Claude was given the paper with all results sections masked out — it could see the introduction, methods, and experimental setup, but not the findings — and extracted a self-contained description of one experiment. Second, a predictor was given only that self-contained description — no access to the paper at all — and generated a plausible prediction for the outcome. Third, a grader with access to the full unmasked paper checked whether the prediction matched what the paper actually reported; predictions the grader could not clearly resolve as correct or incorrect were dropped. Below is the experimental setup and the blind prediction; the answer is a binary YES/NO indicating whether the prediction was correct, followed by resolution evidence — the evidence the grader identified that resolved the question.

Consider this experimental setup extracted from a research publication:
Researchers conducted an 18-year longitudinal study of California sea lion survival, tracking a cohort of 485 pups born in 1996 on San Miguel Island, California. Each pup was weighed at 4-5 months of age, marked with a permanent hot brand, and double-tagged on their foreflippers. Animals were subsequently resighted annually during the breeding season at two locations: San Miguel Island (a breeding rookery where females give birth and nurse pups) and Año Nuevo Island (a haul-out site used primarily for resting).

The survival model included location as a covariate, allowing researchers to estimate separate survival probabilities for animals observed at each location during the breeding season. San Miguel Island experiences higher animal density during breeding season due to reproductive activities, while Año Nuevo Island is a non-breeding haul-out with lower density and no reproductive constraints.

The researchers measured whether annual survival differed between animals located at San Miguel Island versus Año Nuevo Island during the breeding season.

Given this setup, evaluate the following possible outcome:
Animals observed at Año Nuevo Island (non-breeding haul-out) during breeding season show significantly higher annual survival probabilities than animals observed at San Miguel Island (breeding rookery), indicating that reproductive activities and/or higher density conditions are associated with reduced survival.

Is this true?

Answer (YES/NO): YES